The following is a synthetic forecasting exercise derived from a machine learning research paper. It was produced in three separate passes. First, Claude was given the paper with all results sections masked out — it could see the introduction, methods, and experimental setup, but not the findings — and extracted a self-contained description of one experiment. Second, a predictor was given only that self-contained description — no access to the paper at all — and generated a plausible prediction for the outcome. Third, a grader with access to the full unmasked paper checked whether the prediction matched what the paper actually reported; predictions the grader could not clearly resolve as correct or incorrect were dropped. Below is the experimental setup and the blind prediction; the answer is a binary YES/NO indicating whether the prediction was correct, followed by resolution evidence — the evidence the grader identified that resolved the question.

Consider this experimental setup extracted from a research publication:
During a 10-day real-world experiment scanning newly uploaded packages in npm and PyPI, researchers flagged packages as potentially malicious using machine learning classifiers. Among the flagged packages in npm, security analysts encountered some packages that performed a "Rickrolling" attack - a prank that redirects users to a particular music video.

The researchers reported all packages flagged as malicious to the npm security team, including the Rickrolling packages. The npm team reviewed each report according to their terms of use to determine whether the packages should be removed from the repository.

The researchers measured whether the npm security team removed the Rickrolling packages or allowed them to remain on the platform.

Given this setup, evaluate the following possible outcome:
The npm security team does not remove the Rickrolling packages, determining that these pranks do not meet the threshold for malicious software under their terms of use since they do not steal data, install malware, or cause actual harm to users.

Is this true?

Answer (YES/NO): YES